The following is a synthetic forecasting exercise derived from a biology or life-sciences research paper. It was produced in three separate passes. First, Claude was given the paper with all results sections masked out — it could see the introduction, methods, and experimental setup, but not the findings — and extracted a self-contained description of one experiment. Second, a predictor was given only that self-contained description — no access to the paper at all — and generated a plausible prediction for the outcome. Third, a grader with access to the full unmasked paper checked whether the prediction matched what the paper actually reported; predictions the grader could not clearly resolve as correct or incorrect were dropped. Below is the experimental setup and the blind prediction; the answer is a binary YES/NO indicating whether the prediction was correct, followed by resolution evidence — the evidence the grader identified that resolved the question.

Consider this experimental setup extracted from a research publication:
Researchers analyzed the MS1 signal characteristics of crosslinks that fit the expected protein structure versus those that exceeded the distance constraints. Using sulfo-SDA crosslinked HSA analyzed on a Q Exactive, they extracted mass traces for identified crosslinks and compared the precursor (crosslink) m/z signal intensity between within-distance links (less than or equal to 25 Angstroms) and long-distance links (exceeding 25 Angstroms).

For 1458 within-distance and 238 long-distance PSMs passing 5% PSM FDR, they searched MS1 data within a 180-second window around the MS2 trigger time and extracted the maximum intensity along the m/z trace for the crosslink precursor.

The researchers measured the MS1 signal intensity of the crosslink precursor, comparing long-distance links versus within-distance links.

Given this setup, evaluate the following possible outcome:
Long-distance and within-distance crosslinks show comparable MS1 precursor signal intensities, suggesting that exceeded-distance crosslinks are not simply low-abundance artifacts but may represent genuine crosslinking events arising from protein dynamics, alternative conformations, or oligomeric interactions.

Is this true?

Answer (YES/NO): NO